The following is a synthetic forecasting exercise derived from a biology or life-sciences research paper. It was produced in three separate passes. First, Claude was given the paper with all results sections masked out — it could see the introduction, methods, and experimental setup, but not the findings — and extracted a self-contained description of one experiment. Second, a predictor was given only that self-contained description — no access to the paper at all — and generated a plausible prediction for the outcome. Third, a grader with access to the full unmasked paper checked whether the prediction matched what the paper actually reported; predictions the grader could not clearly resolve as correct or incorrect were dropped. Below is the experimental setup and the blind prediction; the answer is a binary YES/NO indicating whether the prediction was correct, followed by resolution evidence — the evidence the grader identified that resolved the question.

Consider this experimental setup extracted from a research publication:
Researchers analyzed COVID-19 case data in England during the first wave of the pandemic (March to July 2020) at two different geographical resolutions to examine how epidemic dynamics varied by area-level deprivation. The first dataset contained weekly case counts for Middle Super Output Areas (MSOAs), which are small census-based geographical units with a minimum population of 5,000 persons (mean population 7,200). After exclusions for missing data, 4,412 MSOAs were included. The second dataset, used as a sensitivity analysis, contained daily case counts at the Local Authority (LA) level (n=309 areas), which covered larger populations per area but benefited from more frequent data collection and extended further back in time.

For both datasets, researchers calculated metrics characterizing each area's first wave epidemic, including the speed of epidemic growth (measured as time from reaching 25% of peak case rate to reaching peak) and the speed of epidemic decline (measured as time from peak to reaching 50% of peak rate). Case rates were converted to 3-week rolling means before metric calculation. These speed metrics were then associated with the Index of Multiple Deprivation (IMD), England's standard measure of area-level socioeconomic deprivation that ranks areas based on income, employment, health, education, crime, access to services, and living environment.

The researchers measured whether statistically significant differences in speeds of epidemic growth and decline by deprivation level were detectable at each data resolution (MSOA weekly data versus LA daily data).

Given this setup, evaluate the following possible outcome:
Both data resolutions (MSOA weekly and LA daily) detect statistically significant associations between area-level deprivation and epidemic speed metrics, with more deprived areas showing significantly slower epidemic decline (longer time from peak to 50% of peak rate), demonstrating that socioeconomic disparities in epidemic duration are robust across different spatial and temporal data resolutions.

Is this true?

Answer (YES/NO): NO